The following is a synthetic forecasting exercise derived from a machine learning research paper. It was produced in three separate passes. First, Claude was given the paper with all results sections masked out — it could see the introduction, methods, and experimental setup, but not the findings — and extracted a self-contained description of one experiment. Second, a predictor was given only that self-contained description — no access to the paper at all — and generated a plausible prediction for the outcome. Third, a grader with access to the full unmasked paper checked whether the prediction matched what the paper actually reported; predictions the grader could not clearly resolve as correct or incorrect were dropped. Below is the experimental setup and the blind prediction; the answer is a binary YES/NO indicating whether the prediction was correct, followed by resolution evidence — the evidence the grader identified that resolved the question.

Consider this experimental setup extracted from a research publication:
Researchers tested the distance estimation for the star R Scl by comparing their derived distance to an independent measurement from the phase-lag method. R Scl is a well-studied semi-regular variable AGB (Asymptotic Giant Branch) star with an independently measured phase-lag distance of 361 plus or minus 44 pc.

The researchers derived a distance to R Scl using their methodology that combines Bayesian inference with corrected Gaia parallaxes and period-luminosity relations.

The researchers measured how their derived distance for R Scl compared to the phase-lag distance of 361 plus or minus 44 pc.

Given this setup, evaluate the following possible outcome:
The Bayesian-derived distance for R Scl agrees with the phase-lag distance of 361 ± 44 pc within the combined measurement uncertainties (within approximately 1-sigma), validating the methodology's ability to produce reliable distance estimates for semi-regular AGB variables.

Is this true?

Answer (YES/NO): YES